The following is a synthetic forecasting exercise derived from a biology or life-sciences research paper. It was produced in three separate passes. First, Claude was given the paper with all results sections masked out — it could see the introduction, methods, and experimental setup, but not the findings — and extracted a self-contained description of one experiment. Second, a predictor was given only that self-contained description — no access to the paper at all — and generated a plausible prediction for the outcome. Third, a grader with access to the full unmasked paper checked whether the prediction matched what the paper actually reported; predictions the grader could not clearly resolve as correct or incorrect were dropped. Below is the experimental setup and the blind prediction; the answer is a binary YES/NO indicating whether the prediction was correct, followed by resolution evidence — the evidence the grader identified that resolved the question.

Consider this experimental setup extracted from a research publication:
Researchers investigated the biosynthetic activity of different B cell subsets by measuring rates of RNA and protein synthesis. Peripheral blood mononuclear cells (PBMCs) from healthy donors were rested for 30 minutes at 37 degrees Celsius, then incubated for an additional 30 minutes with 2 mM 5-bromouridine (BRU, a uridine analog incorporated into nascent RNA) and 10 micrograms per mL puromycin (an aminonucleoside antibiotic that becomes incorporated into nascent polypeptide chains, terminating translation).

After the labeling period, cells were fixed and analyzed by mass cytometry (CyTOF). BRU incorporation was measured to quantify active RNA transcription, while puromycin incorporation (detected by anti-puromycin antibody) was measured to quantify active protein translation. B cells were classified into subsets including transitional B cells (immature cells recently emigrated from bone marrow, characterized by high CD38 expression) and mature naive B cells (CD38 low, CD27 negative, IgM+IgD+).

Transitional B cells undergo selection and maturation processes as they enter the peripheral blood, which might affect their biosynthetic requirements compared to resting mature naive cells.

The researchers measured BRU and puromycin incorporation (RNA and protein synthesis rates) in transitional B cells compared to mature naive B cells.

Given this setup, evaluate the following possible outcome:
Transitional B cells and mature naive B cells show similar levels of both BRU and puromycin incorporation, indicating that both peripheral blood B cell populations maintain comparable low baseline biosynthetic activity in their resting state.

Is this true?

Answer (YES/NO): NO